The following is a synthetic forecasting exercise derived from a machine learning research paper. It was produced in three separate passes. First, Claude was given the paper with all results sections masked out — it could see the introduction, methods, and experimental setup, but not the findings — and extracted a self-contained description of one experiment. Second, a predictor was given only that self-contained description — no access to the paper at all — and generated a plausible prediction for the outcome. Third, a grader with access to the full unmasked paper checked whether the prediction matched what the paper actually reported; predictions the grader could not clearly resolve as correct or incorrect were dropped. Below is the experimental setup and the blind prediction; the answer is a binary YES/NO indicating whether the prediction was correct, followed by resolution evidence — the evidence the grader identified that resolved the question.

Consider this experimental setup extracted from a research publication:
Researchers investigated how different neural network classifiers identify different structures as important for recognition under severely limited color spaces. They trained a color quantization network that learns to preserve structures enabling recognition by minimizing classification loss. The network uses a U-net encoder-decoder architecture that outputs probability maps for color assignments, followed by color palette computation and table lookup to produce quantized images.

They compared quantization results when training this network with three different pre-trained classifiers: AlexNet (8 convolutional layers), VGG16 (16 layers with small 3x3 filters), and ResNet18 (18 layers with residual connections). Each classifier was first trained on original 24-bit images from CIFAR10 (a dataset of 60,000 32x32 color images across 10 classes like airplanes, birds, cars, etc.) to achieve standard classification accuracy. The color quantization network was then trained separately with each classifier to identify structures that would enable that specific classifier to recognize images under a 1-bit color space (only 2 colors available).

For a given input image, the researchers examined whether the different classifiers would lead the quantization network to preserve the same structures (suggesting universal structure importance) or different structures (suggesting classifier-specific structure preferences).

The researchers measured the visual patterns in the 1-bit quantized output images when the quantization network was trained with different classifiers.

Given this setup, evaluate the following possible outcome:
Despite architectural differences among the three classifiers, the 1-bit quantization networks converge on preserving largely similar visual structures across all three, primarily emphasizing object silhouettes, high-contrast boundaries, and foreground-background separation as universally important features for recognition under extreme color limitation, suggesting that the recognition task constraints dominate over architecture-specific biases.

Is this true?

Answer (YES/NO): NO